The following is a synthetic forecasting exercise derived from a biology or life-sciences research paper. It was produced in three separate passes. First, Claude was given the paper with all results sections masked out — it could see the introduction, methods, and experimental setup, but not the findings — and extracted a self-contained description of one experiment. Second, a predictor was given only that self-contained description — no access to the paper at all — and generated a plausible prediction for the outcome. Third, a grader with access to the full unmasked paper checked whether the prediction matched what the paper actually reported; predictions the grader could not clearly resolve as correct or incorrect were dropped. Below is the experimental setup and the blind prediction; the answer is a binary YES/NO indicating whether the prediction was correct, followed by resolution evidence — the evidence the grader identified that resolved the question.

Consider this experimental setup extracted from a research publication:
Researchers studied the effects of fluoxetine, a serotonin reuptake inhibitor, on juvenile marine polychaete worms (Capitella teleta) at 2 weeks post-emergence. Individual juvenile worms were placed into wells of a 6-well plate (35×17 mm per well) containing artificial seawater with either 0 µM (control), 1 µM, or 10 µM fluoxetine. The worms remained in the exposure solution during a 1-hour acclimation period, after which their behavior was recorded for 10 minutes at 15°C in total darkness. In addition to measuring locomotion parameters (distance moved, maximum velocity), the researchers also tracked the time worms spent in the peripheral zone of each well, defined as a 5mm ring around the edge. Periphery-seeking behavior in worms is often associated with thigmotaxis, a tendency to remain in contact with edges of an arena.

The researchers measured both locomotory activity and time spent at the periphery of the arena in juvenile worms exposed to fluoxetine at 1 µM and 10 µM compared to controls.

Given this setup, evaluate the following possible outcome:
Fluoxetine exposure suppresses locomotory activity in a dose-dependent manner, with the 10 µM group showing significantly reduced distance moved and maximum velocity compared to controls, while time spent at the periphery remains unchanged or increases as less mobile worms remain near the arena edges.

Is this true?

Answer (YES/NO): NO